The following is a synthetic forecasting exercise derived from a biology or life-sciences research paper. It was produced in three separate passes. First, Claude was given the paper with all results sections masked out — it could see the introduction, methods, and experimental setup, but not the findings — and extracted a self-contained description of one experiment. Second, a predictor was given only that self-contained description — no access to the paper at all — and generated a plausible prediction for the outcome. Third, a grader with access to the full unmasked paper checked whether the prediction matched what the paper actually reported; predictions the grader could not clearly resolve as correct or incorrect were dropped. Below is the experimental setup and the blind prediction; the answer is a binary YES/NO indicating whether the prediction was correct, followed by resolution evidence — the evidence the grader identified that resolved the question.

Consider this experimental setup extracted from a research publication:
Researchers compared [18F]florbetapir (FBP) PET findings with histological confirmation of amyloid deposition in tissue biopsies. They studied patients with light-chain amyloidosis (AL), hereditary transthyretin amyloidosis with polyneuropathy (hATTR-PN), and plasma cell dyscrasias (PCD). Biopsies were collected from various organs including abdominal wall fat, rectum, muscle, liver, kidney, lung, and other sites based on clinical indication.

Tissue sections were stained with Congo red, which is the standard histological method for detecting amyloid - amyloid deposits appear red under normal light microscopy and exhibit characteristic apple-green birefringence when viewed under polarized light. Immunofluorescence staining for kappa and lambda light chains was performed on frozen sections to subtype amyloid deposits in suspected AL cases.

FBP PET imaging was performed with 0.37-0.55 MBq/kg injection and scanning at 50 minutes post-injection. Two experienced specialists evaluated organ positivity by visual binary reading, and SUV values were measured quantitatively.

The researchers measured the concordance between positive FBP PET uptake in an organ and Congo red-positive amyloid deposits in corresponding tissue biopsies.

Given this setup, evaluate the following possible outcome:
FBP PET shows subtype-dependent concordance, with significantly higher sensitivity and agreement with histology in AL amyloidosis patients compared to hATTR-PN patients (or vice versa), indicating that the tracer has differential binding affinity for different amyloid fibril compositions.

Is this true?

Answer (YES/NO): NO